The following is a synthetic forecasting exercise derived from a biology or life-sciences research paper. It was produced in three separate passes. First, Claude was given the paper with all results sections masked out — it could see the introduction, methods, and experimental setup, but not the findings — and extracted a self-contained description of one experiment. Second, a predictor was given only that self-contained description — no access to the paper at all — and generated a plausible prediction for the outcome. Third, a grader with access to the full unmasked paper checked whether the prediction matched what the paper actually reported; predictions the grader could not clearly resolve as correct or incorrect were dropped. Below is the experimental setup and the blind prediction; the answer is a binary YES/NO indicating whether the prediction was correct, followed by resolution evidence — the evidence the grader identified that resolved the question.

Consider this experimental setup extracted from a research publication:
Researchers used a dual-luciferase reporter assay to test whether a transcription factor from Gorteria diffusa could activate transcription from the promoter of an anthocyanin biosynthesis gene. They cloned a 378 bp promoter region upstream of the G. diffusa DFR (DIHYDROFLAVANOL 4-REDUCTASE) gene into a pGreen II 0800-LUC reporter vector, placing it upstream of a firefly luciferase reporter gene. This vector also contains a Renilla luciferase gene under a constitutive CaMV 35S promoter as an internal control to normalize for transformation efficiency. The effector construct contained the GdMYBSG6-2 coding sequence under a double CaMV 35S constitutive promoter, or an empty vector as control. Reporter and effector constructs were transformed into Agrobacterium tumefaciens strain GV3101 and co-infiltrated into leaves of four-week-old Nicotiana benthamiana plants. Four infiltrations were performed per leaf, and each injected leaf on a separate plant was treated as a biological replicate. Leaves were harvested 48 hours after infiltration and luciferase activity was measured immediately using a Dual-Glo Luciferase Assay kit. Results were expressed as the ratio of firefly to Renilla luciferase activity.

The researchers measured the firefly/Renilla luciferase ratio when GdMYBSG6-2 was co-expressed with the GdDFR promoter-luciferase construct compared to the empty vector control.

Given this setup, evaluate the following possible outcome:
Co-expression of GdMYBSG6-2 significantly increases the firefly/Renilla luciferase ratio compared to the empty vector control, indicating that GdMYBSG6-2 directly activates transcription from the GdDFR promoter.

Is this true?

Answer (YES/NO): YES